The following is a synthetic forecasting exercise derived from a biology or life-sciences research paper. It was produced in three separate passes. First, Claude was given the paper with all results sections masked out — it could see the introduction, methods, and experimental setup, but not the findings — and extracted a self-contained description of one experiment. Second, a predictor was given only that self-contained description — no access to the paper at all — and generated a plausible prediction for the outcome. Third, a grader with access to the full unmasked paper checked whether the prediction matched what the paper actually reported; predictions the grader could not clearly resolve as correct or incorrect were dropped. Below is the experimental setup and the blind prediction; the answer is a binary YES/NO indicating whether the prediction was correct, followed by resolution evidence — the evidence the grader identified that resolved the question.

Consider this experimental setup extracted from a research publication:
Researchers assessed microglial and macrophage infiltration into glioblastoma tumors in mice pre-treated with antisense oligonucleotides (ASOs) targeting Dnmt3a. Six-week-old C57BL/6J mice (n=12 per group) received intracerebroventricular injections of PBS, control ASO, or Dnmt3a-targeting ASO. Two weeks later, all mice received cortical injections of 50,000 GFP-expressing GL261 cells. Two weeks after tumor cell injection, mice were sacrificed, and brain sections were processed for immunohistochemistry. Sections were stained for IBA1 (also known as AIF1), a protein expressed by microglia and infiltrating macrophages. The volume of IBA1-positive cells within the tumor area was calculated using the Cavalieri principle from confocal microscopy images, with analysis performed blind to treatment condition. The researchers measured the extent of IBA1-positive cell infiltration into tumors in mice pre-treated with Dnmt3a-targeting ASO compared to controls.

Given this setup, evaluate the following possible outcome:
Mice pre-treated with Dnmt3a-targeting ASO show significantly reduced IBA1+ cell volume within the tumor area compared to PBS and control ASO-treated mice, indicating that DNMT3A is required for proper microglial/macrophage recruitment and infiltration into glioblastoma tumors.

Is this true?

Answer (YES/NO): NO